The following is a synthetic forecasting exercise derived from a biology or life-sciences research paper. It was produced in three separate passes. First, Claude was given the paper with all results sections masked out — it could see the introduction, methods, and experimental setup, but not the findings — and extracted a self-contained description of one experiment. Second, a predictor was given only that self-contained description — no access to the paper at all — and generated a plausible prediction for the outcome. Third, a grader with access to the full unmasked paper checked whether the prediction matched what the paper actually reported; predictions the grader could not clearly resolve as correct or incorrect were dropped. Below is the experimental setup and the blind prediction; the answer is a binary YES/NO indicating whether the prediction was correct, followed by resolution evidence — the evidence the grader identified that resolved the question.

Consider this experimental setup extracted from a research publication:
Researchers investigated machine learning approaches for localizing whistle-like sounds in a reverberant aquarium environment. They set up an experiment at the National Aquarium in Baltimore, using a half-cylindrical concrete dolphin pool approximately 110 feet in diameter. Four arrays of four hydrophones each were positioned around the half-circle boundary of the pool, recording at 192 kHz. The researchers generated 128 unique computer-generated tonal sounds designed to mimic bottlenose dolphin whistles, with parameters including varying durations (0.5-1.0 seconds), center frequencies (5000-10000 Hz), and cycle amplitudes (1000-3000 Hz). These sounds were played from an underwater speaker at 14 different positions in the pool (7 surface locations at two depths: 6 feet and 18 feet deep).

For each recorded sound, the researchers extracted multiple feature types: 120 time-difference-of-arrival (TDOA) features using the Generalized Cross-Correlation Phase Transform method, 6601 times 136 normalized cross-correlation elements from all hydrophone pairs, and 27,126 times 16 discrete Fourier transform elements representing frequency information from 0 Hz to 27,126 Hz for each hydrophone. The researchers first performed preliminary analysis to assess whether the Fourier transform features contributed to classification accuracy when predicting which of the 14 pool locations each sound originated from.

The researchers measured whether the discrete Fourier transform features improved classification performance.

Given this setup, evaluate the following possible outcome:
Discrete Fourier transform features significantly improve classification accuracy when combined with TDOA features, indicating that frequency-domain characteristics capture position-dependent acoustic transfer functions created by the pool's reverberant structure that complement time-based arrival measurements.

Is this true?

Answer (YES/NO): NO